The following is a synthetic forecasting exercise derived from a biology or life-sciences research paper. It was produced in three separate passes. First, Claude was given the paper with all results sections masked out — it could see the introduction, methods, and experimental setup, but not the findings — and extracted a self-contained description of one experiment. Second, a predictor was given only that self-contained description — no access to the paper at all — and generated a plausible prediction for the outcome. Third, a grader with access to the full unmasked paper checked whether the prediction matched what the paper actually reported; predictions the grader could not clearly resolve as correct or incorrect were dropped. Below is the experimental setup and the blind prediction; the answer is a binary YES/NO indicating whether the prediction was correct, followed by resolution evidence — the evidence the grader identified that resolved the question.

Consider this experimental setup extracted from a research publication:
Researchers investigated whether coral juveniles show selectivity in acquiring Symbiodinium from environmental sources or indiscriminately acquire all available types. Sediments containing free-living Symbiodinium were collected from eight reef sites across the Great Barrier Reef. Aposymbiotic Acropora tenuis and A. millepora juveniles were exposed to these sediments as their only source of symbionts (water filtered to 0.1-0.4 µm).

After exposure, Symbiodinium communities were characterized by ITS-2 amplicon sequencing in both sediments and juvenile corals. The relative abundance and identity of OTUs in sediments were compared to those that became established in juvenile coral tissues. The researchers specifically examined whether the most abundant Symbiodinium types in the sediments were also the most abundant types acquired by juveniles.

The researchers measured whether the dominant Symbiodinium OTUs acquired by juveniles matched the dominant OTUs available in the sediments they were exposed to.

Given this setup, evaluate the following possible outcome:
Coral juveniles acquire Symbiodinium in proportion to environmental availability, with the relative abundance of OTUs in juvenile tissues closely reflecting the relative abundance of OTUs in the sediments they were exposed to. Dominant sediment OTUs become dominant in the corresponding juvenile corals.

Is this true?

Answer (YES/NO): NO